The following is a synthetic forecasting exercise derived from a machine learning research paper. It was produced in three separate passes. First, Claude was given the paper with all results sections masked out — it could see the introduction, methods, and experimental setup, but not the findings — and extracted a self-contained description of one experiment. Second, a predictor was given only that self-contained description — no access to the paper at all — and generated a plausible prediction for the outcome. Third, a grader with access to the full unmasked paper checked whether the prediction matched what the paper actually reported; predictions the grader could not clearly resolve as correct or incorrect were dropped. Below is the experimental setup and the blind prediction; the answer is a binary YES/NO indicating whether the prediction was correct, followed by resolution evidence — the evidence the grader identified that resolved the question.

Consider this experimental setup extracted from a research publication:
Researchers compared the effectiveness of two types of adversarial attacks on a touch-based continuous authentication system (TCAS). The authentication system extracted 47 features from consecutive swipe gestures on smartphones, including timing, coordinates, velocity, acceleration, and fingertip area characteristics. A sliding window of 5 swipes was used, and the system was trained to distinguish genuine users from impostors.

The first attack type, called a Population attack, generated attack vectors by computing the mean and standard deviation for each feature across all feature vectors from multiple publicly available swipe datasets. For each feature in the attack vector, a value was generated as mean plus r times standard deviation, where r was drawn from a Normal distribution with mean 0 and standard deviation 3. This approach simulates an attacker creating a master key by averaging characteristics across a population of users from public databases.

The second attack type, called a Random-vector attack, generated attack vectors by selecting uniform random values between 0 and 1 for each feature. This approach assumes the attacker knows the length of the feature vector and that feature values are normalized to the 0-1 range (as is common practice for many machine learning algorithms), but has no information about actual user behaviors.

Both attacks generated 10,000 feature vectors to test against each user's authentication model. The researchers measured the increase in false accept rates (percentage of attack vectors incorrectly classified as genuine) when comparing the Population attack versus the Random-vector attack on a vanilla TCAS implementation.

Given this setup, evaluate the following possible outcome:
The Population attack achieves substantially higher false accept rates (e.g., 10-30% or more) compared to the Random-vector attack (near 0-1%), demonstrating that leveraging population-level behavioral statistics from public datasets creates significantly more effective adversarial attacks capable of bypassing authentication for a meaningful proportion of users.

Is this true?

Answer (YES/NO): NO